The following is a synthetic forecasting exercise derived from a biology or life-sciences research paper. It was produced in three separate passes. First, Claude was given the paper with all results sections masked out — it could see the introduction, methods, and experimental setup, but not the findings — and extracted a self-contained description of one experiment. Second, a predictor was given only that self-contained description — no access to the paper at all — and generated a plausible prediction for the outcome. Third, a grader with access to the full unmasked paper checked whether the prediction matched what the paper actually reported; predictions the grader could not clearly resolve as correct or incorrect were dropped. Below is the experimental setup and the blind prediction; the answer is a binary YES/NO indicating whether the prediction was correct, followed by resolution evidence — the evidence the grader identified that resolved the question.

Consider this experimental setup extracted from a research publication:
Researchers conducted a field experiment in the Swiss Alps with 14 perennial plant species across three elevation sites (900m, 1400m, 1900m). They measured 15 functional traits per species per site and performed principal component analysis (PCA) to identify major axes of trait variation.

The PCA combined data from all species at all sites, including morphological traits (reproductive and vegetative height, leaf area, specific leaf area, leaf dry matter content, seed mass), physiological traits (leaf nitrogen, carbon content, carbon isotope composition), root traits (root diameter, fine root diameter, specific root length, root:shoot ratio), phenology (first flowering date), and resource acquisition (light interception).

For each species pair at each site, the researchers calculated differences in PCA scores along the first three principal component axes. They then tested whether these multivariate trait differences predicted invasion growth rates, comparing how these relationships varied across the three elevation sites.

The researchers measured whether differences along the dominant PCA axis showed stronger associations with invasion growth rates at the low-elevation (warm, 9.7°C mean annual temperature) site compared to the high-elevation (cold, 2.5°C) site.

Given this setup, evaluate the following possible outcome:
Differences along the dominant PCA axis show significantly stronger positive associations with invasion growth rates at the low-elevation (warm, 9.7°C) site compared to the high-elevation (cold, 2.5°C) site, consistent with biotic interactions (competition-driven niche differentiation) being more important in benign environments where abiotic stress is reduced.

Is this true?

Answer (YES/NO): NO